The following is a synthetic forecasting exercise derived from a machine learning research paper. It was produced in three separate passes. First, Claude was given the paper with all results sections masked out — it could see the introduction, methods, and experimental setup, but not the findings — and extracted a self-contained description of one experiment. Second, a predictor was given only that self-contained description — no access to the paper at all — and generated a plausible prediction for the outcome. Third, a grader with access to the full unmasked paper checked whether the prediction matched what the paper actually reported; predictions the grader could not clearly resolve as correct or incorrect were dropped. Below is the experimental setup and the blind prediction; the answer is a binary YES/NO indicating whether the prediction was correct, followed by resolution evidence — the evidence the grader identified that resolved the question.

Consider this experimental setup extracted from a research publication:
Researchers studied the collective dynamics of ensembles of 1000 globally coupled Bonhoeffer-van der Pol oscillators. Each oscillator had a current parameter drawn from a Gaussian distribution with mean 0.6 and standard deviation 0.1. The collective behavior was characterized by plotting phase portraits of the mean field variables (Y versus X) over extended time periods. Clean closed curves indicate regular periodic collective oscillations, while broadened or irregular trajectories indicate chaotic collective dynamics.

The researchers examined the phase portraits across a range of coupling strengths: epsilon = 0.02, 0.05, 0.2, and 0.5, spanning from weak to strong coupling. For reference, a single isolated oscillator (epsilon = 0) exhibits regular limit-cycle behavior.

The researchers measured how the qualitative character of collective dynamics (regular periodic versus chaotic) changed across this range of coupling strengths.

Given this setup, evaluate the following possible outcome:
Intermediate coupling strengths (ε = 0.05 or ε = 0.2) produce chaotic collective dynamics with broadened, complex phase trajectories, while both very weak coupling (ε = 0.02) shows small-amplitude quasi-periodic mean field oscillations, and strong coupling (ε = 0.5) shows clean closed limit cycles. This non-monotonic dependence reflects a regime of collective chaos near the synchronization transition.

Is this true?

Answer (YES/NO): NO